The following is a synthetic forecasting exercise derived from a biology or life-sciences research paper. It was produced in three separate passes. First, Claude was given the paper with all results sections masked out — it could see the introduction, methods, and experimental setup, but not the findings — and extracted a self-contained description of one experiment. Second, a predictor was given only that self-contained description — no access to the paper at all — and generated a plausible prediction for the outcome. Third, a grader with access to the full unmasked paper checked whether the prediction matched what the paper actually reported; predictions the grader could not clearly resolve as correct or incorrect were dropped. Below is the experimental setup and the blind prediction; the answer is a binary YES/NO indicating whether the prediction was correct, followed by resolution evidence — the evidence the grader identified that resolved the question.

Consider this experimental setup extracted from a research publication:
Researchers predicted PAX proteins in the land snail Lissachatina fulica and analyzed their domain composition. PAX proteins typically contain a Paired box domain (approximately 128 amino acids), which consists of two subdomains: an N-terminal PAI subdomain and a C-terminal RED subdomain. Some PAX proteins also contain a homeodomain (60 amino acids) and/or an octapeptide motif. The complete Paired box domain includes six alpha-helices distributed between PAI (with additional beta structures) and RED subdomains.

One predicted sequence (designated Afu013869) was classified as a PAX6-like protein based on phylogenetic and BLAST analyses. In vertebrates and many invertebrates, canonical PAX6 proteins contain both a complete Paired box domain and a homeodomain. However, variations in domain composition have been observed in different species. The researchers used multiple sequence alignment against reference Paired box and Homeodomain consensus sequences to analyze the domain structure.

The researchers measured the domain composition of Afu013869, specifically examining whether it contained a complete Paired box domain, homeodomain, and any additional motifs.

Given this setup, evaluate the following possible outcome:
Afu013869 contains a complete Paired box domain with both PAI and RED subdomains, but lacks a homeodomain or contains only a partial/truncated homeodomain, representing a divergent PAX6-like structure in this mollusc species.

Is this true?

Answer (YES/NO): YES